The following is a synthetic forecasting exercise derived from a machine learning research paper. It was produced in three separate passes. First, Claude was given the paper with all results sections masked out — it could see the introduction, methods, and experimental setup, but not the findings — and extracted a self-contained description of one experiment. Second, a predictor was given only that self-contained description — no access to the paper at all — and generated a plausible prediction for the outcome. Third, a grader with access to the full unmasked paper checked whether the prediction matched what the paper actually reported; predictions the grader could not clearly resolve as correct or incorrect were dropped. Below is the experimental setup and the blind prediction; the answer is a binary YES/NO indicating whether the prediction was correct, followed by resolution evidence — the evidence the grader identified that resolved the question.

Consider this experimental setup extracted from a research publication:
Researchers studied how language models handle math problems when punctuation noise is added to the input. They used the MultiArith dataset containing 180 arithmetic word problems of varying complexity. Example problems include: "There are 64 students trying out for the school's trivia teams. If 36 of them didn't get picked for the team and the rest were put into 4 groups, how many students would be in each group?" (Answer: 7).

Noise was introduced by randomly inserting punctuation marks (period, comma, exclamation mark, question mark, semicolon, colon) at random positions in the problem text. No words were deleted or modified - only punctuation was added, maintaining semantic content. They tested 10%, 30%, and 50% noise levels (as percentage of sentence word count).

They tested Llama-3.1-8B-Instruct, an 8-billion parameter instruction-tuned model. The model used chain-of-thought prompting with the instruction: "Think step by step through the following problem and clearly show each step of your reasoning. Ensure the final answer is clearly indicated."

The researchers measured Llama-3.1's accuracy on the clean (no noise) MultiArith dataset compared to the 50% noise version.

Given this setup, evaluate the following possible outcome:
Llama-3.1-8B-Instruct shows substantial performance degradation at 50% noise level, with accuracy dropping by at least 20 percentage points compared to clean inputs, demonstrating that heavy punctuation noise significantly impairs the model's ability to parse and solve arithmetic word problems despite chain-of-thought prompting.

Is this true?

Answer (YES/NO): NO